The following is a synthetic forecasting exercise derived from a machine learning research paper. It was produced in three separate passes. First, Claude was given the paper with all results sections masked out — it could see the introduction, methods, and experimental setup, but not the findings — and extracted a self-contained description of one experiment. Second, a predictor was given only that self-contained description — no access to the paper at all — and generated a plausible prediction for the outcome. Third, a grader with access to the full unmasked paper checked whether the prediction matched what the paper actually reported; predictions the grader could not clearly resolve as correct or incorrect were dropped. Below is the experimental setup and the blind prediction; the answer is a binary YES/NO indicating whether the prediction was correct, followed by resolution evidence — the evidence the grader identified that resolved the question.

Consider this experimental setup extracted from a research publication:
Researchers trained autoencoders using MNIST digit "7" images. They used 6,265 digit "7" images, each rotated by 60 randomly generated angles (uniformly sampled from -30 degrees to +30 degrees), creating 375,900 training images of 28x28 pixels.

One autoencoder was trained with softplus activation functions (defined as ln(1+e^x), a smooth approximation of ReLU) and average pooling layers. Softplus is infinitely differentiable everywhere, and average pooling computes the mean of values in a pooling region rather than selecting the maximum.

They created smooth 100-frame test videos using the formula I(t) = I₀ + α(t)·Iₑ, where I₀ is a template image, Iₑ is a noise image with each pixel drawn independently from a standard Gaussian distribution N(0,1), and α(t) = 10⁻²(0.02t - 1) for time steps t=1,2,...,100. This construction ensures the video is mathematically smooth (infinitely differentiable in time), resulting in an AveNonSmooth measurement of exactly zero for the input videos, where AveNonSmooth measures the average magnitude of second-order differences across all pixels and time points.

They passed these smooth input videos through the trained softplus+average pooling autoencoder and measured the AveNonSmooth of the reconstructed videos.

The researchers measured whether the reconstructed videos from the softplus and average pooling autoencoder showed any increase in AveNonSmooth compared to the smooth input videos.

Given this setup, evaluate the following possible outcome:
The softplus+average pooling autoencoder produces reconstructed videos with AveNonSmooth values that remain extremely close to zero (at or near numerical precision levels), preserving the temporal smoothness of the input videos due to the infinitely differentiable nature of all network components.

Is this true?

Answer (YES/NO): NO